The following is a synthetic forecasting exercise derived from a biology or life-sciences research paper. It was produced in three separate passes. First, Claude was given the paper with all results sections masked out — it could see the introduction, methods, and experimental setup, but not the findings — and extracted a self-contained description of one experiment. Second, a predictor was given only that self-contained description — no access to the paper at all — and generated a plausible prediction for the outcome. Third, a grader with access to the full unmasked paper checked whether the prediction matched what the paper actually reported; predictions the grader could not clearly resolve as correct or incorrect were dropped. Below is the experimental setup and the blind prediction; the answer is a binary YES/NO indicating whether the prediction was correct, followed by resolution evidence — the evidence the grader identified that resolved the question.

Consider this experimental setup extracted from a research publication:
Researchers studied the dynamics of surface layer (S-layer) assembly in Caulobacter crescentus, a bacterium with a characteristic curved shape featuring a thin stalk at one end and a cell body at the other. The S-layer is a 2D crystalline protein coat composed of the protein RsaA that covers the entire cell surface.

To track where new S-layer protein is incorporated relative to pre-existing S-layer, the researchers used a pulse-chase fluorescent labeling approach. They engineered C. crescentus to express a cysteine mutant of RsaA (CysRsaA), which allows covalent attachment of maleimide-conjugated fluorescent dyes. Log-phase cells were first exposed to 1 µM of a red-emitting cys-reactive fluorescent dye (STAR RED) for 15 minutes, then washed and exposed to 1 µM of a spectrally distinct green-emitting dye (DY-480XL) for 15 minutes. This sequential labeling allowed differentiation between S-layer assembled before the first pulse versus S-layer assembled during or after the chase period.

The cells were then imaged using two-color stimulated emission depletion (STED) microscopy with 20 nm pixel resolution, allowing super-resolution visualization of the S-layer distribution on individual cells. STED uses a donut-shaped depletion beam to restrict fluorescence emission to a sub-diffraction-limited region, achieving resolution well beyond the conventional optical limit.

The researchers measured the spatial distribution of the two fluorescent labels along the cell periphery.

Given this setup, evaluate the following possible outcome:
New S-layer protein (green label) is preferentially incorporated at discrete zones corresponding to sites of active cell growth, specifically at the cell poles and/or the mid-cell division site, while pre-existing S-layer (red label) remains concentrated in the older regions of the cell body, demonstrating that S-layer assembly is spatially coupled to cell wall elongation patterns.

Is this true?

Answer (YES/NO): NO